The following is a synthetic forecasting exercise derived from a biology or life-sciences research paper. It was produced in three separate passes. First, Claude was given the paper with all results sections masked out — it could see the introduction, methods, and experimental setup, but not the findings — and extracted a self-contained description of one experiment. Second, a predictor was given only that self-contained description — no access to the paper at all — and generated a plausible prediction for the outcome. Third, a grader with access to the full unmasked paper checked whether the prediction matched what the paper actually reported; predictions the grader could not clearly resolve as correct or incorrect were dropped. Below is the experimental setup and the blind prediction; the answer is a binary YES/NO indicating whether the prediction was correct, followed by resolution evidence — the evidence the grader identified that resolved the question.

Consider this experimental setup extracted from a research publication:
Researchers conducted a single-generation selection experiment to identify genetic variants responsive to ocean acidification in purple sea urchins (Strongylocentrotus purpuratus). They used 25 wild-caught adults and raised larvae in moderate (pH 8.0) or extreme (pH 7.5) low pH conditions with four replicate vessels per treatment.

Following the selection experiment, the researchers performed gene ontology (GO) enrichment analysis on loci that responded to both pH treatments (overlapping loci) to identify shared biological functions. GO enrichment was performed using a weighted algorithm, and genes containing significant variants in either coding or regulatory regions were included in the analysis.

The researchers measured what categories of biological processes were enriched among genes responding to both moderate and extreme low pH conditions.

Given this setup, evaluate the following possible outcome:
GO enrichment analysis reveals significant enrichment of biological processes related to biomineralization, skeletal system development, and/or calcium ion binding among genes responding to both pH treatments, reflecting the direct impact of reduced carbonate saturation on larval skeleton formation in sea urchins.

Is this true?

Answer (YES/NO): NO